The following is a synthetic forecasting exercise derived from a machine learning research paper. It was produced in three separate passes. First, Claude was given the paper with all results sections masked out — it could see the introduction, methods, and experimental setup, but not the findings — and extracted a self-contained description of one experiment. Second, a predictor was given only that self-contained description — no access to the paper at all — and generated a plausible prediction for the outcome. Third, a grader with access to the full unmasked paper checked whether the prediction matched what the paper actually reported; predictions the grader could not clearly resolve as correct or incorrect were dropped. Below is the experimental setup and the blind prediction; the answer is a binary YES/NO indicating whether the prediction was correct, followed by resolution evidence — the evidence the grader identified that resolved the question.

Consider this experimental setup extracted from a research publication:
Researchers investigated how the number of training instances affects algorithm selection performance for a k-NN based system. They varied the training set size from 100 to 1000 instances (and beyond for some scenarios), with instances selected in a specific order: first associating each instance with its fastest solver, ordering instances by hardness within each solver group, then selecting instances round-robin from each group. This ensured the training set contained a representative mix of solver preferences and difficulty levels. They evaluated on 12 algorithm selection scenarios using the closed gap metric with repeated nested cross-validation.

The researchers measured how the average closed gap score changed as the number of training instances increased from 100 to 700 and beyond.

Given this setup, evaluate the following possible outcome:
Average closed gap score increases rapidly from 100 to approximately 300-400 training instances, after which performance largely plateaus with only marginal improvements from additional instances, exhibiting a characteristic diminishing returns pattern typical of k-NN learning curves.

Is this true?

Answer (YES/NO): NO